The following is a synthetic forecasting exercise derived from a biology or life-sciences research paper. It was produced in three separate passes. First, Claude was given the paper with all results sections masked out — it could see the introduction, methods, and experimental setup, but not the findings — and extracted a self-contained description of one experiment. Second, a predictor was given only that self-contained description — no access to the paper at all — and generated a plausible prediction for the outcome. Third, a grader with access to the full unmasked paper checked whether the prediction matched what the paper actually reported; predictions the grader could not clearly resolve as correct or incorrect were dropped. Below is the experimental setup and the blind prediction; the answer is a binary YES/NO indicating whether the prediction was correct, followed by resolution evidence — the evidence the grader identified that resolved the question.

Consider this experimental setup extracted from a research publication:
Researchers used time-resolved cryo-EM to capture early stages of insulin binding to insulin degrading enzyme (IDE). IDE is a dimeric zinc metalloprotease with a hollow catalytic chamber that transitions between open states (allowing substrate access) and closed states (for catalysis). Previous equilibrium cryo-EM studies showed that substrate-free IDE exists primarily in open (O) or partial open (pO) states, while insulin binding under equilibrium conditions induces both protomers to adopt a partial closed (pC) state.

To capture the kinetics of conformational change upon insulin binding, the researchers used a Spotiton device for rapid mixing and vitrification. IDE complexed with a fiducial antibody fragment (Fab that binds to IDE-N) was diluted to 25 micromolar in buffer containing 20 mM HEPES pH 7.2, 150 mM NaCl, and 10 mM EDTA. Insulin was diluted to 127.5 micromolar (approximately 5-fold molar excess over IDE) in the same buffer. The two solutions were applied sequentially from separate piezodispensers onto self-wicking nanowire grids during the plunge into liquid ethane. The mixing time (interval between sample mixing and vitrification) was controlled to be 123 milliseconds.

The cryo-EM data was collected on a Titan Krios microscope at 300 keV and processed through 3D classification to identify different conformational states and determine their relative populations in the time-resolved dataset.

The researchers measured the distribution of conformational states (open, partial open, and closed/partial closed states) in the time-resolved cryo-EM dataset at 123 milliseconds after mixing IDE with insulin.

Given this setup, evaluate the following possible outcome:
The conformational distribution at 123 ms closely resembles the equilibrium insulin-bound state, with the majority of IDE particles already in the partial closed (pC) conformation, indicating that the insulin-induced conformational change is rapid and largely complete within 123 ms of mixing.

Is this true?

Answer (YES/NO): NO